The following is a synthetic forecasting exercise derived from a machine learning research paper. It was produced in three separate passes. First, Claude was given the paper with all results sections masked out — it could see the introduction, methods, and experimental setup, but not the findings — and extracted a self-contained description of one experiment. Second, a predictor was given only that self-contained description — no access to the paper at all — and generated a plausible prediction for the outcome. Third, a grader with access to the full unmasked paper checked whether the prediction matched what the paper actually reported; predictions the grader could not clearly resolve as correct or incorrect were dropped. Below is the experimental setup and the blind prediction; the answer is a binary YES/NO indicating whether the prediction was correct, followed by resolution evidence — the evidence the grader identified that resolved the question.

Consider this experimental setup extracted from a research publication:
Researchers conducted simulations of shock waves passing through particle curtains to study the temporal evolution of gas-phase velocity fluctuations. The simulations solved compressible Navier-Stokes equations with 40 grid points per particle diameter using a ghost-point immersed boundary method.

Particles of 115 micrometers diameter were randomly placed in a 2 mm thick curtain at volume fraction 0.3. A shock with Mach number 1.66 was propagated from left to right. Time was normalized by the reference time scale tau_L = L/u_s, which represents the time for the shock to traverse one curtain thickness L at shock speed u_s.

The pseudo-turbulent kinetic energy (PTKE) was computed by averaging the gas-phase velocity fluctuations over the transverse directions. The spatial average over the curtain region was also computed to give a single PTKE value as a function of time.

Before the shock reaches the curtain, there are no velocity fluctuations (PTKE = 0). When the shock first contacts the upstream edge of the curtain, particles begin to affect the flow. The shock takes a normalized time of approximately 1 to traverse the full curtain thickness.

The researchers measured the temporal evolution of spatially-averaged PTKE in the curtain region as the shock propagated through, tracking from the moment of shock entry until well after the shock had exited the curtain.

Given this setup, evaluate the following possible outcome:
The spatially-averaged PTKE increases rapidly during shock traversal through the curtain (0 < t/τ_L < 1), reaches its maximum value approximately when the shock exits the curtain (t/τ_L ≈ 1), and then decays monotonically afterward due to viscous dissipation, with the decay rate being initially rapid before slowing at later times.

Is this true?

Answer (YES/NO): YES